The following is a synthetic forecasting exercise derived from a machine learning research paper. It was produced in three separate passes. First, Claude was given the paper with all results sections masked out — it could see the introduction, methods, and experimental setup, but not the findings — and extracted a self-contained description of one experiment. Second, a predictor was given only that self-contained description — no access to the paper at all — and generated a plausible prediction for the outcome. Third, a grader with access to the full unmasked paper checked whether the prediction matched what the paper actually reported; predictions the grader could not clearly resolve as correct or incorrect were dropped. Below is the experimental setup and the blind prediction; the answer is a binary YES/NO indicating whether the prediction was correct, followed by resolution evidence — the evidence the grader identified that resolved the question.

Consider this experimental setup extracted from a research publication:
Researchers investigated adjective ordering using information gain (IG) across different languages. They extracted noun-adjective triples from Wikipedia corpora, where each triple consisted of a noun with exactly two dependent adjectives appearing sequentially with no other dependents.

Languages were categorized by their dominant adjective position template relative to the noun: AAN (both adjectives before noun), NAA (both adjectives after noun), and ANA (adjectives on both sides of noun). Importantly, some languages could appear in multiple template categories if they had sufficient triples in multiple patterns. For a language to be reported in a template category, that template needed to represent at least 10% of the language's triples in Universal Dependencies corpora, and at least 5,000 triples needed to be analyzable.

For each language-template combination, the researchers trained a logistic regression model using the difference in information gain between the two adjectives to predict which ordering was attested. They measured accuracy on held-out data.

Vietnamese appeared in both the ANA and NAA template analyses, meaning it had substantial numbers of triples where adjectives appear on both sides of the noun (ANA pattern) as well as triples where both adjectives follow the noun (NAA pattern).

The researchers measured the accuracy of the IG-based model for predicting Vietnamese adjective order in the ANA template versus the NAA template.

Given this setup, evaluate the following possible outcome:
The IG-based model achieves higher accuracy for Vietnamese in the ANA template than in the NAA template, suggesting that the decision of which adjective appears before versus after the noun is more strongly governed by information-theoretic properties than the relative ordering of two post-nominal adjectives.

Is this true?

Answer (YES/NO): YES